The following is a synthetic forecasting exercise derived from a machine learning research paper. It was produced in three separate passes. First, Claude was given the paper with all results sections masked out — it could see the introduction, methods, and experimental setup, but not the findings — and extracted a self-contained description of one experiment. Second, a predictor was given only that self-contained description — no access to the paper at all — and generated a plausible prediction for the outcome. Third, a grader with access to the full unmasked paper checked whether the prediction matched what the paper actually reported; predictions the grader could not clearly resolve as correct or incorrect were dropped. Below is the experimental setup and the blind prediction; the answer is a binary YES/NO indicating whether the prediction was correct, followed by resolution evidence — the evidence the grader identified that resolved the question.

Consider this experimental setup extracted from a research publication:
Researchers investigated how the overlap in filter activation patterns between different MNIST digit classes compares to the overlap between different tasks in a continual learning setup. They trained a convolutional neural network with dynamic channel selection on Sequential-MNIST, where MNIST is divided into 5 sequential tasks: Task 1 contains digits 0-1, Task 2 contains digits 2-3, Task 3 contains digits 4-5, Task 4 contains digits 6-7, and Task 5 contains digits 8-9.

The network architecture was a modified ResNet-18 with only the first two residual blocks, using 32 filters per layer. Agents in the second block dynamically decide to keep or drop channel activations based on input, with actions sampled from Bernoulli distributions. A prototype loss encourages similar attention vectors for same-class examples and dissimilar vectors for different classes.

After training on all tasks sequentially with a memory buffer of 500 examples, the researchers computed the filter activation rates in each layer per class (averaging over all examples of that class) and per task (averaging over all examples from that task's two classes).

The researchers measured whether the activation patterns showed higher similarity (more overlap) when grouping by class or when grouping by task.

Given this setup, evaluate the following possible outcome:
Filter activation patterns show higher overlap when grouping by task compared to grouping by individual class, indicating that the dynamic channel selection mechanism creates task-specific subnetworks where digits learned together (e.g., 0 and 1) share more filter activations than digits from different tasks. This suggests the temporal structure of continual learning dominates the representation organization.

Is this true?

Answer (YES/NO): NO